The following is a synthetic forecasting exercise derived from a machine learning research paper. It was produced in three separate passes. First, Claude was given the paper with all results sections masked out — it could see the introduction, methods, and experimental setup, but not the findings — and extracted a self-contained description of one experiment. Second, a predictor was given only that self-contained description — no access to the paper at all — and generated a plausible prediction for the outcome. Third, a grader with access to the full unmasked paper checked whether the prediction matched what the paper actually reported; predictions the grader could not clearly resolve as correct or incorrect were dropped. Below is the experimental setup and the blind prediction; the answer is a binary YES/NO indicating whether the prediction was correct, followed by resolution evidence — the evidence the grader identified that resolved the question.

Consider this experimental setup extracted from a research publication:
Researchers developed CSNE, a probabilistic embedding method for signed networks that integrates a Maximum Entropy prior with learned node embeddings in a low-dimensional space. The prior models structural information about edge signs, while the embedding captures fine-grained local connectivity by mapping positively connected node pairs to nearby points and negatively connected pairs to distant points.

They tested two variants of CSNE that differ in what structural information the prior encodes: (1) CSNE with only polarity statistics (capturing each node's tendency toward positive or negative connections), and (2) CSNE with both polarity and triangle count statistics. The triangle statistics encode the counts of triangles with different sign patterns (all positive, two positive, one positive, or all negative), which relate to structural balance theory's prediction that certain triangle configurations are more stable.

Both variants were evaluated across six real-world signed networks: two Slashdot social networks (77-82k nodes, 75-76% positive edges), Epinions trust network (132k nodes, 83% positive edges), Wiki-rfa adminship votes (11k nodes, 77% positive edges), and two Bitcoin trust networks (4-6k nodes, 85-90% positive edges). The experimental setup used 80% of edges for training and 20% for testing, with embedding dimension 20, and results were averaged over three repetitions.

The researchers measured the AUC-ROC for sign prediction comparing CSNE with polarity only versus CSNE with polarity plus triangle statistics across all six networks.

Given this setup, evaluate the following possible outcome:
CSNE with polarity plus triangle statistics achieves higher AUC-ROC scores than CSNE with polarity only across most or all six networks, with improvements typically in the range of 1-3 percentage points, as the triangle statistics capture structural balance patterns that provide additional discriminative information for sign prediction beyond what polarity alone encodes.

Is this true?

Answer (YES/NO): NO